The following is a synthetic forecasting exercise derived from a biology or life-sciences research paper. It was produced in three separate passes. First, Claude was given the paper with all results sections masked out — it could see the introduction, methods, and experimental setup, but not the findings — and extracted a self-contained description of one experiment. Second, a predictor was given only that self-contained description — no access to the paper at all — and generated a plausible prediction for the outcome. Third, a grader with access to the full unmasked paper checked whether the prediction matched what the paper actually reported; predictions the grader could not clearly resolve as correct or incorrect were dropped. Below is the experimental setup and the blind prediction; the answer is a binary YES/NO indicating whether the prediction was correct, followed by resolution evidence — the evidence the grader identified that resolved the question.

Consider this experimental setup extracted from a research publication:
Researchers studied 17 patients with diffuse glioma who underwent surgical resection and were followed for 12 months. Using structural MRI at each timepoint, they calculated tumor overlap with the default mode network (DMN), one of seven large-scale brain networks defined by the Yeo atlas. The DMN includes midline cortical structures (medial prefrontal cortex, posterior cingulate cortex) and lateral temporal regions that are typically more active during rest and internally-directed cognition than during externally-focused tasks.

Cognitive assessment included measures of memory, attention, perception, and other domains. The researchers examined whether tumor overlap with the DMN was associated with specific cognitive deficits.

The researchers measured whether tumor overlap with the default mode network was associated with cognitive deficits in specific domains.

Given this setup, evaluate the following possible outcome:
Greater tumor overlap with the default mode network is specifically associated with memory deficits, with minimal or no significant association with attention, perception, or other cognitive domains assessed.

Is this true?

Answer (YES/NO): NO